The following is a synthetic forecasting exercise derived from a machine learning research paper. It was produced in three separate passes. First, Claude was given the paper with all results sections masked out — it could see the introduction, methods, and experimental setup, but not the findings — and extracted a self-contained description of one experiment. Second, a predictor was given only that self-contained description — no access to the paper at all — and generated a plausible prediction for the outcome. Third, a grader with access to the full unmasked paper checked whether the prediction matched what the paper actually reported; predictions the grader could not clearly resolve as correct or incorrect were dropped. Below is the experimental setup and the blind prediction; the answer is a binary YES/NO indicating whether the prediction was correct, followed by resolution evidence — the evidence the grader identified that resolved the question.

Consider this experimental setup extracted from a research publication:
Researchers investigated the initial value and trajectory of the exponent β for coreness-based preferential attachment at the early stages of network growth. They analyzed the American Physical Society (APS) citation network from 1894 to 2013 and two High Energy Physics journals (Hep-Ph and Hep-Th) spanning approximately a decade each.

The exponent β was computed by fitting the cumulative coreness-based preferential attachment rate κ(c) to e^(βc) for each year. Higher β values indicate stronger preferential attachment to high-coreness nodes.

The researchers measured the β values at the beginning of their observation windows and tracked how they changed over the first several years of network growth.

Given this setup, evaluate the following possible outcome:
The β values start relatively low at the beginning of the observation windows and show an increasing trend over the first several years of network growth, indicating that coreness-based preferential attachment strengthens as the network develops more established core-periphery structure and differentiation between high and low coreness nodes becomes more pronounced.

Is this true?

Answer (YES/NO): NO